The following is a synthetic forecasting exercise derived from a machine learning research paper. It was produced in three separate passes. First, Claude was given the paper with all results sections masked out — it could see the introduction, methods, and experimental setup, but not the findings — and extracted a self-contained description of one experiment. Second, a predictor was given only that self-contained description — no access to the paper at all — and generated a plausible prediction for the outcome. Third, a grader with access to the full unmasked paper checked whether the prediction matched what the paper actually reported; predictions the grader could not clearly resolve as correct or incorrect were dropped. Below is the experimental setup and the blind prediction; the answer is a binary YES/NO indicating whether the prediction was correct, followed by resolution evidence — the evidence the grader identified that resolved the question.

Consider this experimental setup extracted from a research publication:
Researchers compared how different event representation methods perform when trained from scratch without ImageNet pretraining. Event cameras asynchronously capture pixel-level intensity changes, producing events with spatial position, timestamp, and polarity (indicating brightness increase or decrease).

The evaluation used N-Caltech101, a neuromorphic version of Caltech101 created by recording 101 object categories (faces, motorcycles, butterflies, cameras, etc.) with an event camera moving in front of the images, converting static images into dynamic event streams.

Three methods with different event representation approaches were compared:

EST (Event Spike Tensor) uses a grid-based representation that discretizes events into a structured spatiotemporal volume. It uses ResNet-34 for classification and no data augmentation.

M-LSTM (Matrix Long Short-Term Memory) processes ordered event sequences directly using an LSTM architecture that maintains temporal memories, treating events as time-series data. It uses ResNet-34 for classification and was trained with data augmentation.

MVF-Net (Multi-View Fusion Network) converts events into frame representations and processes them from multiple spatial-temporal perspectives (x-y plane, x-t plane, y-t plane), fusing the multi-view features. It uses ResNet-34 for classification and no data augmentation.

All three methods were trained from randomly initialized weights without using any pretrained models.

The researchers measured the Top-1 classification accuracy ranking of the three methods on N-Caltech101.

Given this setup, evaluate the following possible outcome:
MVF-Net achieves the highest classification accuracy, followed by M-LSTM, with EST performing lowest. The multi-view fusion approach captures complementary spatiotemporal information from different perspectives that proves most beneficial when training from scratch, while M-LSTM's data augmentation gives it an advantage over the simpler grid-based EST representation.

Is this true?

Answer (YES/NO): NO